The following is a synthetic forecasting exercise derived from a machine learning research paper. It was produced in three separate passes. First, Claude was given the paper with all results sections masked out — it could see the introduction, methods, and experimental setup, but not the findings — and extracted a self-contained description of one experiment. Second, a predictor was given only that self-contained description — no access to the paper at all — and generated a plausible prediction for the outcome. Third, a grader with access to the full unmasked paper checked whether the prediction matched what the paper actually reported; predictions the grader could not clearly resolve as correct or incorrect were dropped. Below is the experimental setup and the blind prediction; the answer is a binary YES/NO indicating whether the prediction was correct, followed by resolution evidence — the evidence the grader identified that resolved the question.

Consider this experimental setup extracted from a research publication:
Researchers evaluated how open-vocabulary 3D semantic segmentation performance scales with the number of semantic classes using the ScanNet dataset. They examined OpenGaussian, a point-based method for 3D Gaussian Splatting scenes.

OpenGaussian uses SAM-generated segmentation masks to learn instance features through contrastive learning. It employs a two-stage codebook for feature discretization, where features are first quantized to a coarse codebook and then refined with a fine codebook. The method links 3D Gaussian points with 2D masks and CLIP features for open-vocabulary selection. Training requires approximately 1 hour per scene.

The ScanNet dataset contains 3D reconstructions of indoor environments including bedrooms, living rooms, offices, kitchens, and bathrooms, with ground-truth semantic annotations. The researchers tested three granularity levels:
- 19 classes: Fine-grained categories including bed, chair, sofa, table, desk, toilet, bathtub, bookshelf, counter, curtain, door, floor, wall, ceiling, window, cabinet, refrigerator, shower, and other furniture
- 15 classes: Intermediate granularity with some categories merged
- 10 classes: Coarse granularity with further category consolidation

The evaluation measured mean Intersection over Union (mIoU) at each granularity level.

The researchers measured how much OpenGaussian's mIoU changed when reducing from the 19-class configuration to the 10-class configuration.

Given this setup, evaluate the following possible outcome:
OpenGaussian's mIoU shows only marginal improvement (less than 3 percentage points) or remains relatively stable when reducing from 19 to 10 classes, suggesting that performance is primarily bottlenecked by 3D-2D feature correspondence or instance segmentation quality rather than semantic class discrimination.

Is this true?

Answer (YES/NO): NO